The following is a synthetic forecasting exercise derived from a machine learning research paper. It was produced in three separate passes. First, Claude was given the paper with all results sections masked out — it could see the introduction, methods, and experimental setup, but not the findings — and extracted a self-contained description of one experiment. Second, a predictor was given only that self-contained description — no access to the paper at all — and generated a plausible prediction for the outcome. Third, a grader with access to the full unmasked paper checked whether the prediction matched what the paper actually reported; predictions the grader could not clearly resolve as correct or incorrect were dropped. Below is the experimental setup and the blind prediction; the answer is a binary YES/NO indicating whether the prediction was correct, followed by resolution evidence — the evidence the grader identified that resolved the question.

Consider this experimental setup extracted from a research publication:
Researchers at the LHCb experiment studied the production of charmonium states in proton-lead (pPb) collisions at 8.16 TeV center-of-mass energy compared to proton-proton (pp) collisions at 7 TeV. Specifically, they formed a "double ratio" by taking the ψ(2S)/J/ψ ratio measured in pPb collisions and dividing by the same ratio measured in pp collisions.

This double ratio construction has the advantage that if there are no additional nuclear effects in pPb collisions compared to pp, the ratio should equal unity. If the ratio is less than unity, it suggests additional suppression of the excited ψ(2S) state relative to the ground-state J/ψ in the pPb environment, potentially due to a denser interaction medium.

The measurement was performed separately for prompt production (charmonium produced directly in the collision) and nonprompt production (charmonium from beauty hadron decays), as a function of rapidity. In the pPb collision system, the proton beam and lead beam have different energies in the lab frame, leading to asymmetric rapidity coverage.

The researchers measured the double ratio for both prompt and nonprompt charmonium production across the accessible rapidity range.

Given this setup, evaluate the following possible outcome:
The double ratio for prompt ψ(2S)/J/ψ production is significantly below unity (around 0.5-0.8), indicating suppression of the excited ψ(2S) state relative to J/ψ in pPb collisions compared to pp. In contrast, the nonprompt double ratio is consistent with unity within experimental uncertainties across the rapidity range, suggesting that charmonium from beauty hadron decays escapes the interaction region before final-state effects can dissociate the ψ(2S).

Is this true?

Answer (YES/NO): NO